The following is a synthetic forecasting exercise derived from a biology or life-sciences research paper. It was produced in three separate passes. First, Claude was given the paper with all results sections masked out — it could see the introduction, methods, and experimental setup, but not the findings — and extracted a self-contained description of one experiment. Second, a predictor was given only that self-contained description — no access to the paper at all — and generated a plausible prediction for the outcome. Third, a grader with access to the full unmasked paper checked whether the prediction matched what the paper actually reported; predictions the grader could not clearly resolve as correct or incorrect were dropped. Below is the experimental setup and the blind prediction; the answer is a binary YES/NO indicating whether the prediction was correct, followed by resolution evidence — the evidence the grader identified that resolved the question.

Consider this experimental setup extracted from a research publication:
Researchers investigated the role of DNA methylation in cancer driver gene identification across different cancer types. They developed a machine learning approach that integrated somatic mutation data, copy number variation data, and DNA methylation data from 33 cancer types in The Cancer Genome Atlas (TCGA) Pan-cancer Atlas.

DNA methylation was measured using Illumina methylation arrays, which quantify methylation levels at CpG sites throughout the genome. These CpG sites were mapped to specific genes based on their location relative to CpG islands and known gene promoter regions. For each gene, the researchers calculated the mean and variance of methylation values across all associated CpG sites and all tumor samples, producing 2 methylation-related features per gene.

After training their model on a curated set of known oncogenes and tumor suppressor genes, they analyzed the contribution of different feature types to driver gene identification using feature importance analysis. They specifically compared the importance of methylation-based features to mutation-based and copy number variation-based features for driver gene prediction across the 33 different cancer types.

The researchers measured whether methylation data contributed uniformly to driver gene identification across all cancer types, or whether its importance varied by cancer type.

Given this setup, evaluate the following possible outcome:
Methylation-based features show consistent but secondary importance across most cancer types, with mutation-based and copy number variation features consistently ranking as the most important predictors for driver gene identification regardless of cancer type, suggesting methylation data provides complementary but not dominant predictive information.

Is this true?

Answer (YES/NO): NO